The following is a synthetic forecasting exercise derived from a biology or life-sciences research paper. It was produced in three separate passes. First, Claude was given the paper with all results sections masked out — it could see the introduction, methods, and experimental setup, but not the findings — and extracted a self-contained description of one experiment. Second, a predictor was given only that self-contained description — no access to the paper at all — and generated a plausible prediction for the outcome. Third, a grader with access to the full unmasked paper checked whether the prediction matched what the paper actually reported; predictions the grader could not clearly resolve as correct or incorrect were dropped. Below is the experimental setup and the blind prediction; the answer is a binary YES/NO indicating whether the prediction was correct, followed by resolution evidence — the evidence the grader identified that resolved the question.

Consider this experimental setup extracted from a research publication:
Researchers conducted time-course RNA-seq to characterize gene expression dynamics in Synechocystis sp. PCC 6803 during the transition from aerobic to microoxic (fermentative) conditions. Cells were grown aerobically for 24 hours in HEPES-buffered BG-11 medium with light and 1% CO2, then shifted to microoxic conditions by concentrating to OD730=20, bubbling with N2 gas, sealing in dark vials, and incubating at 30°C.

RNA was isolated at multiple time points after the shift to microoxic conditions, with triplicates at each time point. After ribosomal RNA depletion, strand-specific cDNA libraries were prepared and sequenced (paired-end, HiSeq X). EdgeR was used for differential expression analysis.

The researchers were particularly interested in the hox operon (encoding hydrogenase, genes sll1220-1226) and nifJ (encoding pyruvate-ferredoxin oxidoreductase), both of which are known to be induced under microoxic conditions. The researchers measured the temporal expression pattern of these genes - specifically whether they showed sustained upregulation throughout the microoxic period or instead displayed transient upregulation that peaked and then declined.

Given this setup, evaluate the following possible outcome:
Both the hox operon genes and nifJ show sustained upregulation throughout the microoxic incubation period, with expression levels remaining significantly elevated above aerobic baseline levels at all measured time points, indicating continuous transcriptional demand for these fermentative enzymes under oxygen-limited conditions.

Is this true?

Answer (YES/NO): NO